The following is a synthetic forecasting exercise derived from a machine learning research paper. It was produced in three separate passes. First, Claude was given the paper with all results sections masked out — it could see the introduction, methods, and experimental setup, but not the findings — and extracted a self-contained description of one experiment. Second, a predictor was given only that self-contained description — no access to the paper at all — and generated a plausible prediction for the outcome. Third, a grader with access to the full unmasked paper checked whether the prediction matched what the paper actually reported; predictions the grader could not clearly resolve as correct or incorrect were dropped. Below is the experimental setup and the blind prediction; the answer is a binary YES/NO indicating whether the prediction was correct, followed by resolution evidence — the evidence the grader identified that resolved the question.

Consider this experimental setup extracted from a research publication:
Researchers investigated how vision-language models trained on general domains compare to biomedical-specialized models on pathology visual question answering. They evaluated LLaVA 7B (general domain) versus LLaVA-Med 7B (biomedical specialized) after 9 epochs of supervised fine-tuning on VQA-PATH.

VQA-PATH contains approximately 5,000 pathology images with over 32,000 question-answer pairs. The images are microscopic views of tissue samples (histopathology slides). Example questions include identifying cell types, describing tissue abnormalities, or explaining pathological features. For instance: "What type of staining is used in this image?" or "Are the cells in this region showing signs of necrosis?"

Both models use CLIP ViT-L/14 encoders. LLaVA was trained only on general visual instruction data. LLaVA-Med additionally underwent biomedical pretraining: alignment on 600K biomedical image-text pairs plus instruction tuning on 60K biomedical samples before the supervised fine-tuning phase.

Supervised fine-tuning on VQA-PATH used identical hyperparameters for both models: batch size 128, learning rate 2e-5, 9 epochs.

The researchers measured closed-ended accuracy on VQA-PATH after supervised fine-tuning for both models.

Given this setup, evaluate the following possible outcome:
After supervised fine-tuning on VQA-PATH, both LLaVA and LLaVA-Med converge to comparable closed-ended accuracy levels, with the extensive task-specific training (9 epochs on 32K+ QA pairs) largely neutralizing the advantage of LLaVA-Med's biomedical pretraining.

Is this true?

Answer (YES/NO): NO